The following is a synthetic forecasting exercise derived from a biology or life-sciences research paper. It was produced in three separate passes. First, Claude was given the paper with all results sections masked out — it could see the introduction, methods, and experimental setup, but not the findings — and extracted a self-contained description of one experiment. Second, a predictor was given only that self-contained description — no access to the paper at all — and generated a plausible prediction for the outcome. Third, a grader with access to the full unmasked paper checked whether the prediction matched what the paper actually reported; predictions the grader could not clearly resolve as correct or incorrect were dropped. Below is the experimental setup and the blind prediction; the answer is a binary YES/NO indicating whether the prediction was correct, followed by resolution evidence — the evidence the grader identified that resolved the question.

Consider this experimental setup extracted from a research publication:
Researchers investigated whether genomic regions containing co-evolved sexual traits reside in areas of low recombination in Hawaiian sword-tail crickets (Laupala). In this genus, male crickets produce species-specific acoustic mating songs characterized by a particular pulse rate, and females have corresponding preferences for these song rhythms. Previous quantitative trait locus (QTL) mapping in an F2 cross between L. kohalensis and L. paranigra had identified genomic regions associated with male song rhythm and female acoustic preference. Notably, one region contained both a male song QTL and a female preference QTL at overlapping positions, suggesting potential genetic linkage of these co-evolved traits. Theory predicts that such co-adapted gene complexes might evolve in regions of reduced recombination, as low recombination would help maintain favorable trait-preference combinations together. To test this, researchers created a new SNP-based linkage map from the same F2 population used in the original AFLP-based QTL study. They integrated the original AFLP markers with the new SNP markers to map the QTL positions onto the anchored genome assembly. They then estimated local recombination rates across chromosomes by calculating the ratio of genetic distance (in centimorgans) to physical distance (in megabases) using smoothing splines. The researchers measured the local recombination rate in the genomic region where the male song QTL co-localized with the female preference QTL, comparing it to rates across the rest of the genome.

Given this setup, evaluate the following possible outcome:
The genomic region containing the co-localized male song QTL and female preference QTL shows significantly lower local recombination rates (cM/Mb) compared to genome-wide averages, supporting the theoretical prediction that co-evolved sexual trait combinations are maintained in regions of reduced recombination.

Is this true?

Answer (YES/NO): NO